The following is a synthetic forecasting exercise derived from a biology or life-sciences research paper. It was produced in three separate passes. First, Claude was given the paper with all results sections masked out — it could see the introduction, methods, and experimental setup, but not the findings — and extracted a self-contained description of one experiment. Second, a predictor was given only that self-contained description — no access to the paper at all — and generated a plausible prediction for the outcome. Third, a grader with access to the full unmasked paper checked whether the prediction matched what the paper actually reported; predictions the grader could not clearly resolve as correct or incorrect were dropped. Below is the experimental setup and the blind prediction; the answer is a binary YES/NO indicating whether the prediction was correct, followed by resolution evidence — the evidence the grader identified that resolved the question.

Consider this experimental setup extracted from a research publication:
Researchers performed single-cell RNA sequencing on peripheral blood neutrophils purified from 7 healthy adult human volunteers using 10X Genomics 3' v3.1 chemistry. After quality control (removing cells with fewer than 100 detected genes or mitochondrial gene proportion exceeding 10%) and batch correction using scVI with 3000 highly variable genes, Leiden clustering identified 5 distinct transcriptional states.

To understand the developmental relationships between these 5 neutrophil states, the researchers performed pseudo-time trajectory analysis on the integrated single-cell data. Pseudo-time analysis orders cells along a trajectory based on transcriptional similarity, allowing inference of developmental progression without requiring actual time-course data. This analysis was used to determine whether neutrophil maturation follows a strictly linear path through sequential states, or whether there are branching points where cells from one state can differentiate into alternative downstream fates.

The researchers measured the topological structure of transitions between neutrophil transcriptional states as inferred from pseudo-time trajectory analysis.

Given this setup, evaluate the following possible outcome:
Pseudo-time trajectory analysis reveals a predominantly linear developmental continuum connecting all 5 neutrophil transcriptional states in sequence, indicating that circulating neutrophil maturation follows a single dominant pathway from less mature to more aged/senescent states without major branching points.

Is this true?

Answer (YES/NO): NO